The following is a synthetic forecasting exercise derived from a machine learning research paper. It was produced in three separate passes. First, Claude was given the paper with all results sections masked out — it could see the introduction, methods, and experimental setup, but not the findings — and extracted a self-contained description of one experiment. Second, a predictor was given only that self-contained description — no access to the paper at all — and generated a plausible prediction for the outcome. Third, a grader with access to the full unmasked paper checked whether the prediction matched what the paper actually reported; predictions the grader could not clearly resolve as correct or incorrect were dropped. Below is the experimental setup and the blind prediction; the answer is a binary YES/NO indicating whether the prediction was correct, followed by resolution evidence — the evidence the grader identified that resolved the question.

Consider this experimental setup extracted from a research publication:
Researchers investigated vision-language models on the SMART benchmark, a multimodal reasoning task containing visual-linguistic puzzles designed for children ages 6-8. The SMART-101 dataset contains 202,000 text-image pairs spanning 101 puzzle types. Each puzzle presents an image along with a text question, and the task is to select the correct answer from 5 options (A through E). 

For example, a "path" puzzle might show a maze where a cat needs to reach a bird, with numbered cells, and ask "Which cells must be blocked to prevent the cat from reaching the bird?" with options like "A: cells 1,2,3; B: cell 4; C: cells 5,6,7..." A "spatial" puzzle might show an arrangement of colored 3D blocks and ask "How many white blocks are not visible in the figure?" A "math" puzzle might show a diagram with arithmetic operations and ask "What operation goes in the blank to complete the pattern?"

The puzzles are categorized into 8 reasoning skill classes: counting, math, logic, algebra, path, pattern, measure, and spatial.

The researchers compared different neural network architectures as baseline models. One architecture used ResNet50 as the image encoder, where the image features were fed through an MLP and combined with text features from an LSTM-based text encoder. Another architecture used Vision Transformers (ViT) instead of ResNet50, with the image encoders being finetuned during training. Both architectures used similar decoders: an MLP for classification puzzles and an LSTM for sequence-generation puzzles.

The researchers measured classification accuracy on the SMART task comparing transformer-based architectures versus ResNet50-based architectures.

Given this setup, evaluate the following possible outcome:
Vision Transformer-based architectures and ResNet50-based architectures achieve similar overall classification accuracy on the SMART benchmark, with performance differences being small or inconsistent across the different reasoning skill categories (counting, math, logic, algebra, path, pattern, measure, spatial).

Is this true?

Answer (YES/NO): NO